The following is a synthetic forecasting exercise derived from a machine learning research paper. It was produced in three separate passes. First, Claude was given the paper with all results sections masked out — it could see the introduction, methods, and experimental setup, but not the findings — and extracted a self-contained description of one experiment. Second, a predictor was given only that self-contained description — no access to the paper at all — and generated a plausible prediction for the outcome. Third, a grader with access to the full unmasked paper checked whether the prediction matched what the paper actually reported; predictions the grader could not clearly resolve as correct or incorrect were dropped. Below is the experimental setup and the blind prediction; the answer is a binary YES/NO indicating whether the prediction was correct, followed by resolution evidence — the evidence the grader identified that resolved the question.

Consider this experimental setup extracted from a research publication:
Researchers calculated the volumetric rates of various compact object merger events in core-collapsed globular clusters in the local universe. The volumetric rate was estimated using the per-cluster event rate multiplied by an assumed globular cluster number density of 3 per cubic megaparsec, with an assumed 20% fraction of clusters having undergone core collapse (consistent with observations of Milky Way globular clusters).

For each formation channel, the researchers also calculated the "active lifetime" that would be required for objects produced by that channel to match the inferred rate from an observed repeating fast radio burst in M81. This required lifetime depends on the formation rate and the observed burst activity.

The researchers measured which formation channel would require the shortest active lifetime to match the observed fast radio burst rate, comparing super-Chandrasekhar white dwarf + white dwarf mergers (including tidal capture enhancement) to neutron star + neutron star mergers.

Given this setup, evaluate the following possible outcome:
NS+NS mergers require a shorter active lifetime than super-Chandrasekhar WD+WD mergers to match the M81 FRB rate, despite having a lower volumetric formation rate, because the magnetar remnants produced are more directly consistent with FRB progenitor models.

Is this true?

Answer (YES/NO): NO